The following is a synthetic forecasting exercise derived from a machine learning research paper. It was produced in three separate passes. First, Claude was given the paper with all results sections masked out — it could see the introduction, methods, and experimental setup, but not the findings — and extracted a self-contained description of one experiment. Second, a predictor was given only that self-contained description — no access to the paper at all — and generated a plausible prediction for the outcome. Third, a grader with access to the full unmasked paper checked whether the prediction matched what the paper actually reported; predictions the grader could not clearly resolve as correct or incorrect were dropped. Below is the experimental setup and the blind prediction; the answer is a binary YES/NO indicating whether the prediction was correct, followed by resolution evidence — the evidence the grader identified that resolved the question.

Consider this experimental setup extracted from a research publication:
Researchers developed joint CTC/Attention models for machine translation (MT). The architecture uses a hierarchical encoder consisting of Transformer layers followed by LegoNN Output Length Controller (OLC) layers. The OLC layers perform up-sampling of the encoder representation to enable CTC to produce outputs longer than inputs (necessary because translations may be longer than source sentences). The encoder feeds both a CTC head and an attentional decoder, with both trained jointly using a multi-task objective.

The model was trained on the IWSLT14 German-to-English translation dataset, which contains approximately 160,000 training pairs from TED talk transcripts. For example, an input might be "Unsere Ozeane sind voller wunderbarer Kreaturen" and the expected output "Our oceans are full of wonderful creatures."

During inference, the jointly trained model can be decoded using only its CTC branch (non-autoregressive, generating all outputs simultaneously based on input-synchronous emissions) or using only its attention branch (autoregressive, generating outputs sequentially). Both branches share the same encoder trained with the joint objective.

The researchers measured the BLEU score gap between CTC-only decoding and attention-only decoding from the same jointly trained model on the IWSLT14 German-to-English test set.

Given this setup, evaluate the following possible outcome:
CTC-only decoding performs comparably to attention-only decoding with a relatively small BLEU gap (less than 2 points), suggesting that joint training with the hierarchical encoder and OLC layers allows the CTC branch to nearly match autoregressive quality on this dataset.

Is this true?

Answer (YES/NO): NO